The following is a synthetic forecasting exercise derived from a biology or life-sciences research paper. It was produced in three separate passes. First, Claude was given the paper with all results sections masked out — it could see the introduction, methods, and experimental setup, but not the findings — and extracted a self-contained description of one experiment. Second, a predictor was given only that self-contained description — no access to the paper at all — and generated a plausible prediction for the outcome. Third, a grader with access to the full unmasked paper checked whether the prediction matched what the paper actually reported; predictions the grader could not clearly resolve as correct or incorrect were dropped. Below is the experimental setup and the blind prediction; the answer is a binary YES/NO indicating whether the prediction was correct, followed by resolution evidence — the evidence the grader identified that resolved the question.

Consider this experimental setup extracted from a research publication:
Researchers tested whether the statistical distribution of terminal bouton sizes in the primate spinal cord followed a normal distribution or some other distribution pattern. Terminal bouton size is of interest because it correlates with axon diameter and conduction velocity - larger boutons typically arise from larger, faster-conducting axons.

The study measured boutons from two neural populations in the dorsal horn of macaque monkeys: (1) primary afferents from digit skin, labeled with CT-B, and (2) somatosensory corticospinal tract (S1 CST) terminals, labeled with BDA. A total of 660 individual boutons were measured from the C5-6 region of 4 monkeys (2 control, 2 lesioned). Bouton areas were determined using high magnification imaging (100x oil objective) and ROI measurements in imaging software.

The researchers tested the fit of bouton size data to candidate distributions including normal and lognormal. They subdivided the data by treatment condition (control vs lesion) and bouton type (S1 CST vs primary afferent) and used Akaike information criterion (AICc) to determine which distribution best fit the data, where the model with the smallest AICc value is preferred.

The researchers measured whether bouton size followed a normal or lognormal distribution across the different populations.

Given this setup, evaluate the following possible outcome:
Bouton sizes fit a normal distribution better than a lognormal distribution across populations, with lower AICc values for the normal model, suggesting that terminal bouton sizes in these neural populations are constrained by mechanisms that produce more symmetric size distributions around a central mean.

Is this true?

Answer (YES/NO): NO